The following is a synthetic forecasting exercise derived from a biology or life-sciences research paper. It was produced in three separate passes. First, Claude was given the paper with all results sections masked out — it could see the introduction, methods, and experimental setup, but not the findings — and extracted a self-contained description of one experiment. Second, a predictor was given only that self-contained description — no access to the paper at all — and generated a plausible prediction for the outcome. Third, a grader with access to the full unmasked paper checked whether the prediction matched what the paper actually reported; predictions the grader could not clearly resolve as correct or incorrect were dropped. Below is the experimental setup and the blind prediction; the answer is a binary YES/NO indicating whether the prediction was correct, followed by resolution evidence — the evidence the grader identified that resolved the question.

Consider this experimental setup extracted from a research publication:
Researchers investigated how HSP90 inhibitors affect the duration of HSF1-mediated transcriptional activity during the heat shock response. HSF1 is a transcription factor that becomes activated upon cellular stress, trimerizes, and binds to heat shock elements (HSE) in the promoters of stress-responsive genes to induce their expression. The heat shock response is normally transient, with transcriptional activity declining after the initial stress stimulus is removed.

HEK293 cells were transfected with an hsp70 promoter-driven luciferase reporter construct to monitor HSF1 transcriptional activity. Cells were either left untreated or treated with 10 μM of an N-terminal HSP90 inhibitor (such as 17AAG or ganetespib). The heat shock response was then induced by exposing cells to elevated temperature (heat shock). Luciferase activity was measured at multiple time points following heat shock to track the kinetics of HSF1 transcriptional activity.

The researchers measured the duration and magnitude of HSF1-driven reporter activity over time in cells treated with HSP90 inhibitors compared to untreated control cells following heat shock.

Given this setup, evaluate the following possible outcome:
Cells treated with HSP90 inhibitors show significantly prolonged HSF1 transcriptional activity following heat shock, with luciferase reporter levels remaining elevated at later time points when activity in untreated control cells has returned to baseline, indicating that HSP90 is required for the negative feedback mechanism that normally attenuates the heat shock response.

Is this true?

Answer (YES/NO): YES